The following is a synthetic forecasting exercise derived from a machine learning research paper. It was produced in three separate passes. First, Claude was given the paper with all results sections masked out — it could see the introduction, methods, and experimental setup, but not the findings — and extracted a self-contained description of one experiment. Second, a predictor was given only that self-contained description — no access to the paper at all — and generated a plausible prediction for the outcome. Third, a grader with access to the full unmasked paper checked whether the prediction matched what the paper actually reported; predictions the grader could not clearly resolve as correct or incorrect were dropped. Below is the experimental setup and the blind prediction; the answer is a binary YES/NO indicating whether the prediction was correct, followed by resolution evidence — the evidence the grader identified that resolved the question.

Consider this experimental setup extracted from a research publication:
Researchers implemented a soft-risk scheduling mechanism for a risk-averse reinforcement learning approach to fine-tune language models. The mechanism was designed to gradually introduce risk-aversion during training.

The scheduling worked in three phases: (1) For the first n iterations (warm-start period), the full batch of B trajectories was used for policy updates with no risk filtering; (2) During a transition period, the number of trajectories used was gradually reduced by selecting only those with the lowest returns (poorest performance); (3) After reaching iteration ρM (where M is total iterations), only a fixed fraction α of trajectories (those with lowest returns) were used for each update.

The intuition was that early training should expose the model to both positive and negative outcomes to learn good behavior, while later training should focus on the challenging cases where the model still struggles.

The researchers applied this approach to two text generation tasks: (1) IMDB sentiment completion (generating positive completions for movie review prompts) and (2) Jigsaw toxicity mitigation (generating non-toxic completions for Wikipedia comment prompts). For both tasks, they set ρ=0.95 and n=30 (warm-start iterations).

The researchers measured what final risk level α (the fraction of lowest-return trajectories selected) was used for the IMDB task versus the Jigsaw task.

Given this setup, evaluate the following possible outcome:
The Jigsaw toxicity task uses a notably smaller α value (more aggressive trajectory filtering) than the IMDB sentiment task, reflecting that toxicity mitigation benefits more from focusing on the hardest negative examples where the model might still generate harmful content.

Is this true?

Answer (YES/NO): YES